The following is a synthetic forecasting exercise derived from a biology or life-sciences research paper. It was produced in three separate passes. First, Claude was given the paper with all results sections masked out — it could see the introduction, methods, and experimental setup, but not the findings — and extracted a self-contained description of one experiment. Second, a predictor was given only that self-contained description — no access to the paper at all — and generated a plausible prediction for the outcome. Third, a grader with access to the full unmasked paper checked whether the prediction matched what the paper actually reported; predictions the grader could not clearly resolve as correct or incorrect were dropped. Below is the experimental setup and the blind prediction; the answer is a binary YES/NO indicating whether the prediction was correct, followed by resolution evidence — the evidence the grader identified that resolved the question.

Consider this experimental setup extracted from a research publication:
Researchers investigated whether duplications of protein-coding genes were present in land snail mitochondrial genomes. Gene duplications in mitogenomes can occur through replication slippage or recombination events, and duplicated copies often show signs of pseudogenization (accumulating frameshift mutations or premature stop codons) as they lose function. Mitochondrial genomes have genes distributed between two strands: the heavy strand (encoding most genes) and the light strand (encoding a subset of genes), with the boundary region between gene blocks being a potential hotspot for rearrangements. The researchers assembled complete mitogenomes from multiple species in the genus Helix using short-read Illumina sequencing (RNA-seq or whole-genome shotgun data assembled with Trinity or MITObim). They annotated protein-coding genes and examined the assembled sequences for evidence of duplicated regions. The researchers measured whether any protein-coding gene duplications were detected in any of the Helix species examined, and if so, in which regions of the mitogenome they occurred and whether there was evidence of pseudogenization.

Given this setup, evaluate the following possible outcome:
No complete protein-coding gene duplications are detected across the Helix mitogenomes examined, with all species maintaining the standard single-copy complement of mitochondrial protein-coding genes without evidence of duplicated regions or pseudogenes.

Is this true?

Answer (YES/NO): NO